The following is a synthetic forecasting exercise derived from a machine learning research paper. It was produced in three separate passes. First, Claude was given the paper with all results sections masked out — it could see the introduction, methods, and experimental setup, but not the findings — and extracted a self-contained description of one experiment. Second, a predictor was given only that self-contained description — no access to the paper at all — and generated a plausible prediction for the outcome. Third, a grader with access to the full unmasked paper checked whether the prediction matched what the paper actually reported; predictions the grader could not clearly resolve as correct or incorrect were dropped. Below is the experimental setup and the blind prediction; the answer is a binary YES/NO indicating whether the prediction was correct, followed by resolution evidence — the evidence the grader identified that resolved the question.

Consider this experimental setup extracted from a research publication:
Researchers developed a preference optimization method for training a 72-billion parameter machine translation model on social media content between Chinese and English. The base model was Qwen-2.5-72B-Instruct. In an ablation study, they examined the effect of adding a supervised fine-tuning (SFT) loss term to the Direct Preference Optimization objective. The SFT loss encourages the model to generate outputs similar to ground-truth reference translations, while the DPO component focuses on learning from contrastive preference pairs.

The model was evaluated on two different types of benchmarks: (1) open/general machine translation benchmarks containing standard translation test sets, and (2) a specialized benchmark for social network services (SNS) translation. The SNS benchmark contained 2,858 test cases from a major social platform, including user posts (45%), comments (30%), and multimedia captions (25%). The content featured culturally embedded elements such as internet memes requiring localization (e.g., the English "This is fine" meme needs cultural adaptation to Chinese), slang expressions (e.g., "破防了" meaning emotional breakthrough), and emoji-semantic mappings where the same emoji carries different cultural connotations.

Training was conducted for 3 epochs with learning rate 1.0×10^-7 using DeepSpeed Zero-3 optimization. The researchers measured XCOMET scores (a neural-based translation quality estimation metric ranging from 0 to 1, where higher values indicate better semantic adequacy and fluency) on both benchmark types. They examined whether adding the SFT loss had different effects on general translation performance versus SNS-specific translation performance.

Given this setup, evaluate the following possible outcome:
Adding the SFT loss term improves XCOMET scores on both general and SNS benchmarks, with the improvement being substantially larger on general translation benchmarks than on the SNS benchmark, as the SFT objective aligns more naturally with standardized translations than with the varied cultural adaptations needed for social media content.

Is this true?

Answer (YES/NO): NO